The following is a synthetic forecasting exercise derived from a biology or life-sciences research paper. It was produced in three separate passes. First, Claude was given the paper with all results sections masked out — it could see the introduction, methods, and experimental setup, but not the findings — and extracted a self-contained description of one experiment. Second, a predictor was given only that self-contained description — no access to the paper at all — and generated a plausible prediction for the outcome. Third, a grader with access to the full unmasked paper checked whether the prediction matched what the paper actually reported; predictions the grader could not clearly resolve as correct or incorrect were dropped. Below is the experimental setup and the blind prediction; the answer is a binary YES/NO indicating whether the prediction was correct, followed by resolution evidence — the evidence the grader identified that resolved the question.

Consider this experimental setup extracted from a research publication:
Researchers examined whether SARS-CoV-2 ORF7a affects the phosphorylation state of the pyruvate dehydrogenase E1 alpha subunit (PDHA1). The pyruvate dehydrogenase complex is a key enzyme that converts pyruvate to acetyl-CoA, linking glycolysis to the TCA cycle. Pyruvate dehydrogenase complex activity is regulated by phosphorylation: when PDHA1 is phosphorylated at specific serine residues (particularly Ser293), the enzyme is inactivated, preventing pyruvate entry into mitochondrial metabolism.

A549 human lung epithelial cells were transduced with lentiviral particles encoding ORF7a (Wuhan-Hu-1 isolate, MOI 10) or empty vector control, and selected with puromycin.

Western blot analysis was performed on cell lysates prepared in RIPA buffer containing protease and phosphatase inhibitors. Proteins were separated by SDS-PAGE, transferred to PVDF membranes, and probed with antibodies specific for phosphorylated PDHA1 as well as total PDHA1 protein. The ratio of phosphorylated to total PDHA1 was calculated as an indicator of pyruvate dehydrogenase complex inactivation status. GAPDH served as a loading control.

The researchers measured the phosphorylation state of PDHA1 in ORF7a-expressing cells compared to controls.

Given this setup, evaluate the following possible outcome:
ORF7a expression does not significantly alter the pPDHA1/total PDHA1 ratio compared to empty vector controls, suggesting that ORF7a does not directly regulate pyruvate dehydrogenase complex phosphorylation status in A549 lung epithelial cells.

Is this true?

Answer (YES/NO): NO